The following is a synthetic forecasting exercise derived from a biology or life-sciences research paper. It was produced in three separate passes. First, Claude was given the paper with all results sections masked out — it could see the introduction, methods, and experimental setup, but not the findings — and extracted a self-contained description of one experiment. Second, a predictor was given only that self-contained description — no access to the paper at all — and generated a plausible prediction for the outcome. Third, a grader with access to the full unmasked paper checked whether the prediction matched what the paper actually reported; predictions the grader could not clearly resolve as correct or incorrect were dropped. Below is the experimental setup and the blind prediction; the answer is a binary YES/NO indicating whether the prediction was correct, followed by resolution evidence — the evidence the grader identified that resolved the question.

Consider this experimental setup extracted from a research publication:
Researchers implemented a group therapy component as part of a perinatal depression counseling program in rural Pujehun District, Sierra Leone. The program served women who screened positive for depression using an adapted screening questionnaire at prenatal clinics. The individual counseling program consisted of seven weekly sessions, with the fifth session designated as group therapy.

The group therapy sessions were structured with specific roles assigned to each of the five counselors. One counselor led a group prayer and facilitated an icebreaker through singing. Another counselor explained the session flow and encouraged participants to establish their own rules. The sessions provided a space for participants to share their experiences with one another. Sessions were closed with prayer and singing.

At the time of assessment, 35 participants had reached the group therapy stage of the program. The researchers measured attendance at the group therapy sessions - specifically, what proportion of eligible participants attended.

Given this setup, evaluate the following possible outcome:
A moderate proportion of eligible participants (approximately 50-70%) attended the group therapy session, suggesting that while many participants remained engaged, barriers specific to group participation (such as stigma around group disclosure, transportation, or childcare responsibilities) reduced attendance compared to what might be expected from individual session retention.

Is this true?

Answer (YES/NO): YES